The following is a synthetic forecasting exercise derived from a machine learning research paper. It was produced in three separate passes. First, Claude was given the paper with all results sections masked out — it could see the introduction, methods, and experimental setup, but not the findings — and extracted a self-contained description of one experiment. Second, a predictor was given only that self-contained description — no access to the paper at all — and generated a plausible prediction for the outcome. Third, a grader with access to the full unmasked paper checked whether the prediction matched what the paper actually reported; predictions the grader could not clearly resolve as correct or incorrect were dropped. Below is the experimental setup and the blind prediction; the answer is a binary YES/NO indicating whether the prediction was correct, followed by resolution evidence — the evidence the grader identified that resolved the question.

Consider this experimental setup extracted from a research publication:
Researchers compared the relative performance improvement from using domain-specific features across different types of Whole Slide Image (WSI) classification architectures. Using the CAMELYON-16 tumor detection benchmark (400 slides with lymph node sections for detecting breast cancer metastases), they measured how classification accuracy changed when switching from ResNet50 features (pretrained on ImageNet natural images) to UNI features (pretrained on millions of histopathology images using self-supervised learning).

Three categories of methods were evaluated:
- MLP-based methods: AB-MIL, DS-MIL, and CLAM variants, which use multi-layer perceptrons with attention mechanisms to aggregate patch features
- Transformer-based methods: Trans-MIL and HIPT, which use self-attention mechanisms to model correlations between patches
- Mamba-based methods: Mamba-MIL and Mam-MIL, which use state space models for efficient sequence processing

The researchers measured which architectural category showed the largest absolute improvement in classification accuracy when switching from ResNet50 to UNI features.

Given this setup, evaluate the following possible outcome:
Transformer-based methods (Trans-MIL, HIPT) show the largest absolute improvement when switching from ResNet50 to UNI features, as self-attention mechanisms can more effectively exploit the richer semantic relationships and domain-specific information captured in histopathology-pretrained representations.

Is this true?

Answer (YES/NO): NO